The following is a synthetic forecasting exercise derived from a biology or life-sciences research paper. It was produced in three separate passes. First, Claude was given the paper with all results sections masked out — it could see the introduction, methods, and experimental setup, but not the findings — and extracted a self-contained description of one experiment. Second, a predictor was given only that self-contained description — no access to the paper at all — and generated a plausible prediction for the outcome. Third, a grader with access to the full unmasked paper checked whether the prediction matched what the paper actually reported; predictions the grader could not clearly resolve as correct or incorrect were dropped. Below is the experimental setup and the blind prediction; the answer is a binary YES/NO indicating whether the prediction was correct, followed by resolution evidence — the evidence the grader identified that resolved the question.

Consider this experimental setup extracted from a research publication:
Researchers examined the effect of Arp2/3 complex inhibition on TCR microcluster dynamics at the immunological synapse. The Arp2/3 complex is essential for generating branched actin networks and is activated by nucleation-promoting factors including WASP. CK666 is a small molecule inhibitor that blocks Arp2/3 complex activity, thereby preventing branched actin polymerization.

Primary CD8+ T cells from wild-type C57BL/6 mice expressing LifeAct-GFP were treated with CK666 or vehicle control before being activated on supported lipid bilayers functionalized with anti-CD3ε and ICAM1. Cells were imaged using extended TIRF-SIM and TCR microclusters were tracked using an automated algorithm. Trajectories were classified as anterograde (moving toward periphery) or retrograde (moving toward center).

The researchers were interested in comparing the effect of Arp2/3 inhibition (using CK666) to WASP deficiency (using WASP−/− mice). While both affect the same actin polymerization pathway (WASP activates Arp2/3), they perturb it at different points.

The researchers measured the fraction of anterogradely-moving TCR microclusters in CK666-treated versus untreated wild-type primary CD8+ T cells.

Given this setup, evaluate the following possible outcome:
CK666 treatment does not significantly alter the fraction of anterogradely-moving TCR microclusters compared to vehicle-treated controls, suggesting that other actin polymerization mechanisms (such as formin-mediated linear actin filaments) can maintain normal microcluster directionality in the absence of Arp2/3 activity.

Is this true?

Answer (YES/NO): YES